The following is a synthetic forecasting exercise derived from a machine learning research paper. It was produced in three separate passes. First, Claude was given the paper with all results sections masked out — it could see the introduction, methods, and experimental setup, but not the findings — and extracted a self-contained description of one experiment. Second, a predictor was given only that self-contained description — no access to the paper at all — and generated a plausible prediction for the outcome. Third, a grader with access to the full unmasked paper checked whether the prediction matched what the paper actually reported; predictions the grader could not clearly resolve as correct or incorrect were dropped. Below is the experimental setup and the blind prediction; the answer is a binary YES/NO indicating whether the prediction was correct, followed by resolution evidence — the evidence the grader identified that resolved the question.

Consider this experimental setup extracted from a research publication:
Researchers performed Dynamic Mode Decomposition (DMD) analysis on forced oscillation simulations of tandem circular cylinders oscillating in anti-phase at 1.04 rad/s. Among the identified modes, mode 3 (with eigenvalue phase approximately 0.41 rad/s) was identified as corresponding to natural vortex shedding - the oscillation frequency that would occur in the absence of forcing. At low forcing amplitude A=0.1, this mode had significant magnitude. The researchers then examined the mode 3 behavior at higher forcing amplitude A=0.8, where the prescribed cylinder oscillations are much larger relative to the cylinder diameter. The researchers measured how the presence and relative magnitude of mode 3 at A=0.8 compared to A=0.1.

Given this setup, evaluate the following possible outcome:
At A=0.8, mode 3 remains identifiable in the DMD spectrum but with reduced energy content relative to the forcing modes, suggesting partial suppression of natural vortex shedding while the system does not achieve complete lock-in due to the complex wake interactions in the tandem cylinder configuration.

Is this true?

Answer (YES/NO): YES